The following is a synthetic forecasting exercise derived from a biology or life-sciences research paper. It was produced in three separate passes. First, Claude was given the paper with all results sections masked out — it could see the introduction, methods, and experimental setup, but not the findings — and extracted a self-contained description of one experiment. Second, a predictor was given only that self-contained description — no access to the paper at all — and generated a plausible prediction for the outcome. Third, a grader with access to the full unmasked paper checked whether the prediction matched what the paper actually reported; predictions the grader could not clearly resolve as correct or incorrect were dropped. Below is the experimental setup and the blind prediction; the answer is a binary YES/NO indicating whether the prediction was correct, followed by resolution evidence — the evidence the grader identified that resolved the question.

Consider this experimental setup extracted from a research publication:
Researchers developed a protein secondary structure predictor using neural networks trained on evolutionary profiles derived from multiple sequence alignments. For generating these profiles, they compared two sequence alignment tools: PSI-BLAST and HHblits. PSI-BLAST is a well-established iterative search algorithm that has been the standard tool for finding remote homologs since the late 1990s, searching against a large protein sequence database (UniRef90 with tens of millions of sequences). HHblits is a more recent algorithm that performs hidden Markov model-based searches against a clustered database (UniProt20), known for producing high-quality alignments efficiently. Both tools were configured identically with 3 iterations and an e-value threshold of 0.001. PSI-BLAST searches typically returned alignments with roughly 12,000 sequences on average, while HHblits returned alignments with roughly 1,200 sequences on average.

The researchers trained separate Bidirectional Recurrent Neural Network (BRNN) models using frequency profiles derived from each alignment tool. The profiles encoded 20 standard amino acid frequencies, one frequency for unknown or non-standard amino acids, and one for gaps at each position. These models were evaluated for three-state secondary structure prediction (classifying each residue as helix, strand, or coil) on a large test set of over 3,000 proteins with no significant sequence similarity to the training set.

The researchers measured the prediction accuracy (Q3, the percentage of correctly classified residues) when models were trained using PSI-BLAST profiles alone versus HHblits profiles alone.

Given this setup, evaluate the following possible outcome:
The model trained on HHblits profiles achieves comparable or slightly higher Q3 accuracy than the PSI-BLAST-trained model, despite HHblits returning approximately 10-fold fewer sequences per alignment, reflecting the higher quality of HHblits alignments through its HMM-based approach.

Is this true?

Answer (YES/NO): YES